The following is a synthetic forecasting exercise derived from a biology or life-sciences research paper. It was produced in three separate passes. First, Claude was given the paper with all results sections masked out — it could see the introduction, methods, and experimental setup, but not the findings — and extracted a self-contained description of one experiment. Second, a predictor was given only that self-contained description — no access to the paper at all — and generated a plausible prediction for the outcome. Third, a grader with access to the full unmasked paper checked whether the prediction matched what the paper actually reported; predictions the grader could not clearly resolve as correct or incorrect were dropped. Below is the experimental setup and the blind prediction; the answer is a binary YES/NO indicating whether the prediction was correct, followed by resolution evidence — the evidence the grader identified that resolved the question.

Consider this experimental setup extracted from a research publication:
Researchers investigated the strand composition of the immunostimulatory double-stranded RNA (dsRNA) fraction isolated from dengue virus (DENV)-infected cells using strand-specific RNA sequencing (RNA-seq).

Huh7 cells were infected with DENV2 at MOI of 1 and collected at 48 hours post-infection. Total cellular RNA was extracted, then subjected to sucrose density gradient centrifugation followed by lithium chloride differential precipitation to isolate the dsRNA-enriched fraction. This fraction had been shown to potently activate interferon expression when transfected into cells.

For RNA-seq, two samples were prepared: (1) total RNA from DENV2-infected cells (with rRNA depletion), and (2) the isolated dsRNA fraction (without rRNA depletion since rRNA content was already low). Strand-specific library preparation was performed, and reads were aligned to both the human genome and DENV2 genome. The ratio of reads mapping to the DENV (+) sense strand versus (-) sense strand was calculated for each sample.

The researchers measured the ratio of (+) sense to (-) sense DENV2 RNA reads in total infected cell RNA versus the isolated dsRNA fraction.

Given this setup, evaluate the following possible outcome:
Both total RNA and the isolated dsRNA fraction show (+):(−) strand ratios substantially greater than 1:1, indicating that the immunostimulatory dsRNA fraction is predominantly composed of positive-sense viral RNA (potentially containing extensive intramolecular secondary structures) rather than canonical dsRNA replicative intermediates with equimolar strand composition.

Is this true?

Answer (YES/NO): NO